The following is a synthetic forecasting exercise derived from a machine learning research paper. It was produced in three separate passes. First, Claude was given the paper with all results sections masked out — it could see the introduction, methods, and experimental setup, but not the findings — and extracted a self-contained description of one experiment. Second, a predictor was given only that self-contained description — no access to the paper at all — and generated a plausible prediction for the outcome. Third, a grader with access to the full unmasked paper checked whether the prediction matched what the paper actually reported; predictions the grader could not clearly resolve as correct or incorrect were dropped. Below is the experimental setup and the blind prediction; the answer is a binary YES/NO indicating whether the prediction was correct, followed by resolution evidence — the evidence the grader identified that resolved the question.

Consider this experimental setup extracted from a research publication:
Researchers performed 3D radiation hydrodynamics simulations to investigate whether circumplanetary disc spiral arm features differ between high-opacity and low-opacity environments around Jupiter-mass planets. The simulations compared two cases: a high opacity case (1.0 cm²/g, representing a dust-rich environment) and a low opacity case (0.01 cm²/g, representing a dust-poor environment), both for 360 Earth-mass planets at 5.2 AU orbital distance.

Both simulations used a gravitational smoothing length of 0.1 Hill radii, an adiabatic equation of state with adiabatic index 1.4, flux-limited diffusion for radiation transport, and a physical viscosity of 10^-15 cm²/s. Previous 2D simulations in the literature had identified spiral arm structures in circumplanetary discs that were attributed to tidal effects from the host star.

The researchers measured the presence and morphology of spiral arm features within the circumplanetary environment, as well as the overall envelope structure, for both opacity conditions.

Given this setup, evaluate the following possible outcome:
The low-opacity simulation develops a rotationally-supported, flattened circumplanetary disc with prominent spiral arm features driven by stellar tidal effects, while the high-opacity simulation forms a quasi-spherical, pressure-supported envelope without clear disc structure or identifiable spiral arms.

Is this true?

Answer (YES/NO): YES